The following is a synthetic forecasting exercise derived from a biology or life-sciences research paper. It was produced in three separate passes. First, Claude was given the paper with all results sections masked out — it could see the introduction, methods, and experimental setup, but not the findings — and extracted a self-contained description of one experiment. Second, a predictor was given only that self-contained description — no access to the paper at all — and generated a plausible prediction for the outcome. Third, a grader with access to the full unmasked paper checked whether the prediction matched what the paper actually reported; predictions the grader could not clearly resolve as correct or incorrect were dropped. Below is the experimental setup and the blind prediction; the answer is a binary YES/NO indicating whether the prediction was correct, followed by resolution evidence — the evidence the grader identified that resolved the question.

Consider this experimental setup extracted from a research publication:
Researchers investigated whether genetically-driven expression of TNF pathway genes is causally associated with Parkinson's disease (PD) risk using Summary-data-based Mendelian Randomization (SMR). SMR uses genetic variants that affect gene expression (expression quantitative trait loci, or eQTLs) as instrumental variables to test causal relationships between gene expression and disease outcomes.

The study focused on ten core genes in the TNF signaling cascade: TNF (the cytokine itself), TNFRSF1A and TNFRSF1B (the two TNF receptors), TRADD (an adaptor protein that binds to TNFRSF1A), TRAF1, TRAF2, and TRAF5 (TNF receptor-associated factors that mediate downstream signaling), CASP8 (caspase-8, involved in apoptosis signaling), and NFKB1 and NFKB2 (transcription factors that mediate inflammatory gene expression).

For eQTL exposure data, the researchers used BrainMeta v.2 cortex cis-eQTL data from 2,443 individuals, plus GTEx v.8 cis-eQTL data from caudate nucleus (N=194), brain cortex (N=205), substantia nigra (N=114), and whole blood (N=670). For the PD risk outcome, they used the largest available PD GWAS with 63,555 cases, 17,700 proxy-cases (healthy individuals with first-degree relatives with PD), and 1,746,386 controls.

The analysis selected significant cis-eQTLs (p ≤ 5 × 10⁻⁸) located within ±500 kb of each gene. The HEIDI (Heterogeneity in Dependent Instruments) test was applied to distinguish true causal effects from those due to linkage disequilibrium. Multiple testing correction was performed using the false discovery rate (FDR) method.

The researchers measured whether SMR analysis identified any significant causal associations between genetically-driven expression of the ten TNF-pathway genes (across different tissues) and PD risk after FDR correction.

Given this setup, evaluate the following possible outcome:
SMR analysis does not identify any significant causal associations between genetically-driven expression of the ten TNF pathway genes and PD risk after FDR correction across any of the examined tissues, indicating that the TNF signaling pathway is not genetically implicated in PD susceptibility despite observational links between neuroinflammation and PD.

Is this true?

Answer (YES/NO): YES